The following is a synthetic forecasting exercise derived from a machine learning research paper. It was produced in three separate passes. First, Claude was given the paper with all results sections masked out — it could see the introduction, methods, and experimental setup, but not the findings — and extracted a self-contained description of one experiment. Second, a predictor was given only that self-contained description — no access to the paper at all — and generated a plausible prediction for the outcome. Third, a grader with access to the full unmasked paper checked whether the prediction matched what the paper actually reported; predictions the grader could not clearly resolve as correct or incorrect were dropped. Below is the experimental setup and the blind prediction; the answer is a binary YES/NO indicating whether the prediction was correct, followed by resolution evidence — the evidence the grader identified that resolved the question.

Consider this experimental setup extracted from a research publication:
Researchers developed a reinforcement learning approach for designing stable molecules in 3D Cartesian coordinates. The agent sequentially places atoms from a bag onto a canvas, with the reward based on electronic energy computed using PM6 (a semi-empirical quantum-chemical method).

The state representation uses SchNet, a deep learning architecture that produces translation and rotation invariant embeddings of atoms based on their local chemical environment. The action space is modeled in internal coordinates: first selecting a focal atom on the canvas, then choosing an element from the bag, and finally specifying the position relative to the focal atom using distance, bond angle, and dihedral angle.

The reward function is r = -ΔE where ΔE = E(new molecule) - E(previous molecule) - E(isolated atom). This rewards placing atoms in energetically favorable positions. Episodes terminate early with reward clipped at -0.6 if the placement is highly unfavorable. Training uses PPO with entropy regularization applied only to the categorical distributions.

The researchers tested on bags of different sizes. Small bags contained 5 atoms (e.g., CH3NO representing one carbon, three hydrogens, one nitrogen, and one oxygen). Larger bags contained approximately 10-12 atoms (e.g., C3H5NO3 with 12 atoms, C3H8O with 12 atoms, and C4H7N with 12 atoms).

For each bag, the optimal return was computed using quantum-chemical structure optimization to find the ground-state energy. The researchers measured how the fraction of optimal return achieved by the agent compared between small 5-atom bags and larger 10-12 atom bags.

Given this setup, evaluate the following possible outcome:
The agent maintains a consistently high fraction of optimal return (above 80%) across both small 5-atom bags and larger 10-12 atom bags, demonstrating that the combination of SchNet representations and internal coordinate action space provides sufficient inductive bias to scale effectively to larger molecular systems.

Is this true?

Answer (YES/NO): YES